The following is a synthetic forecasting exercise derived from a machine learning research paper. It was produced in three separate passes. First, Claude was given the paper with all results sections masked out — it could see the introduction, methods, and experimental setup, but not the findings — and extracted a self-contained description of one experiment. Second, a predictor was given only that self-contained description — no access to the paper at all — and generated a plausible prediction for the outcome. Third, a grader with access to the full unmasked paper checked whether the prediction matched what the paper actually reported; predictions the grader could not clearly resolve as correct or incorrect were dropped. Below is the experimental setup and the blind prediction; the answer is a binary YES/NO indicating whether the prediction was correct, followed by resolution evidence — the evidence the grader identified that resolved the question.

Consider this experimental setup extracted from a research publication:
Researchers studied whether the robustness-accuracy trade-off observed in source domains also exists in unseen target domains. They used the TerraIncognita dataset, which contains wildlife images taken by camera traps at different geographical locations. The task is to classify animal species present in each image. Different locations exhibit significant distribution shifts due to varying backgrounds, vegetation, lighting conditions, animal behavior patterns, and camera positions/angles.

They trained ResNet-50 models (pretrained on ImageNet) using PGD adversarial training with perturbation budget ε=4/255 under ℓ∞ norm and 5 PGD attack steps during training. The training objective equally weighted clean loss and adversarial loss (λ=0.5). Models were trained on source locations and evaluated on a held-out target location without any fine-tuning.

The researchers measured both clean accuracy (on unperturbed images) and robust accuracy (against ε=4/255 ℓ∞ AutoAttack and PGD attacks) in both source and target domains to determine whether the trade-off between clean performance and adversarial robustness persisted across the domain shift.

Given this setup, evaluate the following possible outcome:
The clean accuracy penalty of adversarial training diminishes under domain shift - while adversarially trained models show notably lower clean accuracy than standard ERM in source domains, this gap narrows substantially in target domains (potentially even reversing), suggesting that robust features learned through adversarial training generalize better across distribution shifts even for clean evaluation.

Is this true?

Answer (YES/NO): NO